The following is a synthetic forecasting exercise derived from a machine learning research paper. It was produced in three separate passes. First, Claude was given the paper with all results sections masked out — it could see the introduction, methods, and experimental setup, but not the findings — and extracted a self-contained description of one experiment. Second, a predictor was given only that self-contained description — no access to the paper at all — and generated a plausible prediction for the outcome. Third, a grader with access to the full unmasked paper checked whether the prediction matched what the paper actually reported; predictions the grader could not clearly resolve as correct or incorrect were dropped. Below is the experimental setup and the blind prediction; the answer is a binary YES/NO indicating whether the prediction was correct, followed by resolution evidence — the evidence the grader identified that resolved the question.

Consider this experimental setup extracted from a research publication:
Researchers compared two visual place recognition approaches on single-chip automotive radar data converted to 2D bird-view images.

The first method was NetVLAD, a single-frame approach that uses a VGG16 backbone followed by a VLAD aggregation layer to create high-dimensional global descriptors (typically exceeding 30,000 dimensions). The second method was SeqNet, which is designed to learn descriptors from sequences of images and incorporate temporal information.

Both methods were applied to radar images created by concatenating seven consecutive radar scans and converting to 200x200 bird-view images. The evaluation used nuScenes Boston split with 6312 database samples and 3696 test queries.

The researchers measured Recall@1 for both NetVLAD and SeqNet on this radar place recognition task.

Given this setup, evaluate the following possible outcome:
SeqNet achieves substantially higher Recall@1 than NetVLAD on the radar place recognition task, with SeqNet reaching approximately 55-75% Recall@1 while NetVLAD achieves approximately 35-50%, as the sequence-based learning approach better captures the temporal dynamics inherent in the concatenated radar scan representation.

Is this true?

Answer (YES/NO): NO